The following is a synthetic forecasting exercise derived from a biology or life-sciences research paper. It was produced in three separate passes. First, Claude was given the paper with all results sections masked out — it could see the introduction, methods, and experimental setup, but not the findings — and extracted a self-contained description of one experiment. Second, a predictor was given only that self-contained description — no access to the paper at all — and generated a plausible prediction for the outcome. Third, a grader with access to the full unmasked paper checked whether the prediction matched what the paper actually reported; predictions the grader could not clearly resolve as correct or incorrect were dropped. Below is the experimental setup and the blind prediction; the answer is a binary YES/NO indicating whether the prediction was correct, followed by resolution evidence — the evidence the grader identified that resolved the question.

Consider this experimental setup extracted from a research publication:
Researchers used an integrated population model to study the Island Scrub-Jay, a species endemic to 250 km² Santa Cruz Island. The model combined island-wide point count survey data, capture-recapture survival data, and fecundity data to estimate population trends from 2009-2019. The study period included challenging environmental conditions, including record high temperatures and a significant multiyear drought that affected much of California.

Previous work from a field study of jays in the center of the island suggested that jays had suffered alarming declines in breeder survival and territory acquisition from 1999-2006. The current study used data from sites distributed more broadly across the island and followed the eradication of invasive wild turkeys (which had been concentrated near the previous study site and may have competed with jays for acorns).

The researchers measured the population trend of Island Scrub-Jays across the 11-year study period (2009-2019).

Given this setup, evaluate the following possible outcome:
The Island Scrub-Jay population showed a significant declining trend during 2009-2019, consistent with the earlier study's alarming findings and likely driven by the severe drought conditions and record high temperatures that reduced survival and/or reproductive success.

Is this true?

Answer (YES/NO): NO